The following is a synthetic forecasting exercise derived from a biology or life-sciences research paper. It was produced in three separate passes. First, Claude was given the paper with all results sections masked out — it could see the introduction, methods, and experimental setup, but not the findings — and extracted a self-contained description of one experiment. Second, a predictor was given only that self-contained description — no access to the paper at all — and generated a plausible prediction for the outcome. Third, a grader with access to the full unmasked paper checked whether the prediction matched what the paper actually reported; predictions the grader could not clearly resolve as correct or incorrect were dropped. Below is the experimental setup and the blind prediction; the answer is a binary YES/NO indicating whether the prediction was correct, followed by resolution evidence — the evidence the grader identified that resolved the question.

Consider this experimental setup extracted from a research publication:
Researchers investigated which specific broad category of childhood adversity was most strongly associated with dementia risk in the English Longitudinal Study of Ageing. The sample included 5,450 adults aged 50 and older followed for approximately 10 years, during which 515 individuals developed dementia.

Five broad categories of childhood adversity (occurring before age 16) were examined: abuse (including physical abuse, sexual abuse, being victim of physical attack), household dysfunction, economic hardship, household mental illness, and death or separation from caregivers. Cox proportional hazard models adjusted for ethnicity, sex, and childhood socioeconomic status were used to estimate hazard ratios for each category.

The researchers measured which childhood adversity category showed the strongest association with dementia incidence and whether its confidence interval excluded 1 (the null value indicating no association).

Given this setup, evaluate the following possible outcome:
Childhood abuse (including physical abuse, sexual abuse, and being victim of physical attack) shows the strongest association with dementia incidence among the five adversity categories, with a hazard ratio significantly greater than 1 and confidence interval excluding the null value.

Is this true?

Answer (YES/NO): YES